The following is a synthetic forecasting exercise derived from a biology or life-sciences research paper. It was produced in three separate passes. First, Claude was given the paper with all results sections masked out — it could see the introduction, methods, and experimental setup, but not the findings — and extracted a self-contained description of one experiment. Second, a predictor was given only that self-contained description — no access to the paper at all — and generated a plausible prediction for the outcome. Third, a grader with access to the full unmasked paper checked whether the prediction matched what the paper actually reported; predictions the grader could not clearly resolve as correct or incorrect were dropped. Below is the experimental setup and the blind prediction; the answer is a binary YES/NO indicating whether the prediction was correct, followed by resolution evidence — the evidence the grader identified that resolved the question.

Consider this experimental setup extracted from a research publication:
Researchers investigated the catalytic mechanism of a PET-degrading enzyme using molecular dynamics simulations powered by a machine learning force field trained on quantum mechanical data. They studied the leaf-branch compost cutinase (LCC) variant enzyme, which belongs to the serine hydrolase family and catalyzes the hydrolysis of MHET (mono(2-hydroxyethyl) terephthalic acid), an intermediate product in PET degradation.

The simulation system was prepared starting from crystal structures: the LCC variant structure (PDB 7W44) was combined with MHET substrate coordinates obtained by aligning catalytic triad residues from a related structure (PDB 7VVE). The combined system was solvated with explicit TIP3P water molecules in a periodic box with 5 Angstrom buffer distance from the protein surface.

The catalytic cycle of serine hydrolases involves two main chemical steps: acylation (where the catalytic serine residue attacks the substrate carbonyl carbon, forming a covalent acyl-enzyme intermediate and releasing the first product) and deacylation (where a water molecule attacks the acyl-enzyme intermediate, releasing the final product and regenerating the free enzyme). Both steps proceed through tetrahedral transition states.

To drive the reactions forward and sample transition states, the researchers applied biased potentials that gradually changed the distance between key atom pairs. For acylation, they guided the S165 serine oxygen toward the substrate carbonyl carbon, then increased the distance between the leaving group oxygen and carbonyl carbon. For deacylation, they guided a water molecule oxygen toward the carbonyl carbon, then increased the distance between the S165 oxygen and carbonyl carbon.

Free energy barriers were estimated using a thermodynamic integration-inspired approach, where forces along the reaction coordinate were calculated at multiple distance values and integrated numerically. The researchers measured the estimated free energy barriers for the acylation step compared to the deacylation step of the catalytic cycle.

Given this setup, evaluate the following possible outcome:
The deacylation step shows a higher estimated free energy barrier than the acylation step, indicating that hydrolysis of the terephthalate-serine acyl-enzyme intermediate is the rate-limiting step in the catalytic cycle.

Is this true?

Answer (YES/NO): NO